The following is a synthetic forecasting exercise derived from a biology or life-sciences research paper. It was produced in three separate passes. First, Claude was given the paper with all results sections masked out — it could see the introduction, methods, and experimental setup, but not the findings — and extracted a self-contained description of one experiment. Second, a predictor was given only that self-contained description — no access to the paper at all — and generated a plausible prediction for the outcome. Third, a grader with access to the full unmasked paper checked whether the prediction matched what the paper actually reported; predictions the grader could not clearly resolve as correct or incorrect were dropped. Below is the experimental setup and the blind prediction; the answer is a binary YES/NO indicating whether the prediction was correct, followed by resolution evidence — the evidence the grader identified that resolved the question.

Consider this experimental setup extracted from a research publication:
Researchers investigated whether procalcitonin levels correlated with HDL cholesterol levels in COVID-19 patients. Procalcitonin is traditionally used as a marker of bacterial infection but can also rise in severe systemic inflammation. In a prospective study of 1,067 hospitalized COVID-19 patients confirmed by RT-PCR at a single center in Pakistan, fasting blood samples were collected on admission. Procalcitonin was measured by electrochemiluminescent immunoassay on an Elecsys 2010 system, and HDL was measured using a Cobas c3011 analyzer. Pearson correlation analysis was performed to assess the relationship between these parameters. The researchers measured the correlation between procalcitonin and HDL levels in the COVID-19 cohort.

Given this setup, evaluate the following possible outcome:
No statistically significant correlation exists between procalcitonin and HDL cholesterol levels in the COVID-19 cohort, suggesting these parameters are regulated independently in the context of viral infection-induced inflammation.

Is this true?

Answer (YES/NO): YES